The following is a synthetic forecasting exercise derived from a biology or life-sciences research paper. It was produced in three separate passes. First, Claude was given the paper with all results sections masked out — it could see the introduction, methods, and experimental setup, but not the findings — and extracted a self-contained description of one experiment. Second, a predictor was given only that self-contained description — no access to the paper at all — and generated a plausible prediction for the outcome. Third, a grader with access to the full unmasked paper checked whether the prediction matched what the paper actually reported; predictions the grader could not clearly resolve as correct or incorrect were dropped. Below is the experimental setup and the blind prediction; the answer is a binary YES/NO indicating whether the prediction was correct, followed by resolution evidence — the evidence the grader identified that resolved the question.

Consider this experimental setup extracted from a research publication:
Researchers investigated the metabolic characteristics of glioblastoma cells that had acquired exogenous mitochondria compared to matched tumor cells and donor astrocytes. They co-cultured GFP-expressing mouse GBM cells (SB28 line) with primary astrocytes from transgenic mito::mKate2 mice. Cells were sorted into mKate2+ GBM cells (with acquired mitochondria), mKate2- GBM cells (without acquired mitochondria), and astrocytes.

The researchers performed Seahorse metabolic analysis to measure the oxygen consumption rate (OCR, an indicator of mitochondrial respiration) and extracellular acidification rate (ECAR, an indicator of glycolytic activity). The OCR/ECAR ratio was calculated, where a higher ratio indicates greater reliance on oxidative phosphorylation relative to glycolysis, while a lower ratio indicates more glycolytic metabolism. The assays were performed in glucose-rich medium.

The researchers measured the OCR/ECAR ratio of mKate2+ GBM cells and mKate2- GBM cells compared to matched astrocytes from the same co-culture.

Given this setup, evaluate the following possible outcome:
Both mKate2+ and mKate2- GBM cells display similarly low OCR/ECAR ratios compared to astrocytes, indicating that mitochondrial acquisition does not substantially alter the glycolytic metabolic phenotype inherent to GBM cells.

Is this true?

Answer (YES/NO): YES